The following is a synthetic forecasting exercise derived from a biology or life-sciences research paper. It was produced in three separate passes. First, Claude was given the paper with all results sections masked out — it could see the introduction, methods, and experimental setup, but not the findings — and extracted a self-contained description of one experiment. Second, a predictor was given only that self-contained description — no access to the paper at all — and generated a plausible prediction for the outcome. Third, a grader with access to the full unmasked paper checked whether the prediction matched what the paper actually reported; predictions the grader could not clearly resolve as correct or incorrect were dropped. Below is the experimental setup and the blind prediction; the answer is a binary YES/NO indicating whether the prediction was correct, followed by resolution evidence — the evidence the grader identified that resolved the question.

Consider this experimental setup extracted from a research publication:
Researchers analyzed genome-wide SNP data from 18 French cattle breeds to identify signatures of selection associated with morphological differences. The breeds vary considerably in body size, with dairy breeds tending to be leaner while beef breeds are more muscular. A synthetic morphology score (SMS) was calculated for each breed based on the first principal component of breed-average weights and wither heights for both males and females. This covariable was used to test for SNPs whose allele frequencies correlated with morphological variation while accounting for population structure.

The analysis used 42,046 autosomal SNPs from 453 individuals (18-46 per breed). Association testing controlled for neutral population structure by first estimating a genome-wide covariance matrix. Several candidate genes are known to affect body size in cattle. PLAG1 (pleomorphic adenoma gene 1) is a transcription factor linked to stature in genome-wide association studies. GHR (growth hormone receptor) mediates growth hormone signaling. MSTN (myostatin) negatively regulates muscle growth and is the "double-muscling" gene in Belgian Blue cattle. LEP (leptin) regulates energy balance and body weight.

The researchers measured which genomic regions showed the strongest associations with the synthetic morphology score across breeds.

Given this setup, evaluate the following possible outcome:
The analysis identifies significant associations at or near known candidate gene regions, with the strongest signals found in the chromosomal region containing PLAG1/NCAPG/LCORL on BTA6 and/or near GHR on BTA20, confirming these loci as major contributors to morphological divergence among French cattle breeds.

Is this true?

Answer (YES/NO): NO